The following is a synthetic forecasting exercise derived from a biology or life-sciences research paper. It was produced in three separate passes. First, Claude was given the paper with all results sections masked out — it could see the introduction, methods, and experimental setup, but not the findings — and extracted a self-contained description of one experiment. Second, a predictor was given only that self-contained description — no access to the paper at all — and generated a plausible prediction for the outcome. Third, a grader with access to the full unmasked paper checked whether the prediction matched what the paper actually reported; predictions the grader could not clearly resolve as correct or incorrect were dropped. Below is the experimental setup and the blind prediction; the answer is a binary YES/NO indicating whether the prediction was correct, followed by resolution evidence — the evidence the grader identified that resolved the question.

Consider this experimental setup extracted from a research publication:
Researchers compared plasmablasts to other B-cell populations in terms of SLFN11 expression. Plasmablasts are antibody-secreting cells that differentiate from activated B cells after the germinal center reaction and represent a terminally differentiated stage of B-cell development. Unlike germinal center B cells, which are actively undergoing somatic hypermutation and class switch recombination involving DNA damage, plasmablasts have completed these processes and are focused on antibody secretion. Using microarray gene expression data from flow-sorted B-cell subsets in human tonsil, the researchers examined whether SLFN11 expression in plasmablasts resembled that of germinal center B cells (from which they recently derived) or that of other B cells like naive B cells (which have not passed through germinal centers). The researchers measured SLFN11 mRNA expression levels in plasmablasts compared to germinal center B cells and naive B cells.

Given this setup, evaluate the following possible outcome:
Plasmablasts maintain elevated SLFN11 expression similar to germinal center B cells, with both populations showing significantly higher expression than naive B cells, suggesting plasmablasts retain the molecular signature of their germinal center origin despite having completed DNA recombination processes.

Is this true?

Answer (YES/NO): NO